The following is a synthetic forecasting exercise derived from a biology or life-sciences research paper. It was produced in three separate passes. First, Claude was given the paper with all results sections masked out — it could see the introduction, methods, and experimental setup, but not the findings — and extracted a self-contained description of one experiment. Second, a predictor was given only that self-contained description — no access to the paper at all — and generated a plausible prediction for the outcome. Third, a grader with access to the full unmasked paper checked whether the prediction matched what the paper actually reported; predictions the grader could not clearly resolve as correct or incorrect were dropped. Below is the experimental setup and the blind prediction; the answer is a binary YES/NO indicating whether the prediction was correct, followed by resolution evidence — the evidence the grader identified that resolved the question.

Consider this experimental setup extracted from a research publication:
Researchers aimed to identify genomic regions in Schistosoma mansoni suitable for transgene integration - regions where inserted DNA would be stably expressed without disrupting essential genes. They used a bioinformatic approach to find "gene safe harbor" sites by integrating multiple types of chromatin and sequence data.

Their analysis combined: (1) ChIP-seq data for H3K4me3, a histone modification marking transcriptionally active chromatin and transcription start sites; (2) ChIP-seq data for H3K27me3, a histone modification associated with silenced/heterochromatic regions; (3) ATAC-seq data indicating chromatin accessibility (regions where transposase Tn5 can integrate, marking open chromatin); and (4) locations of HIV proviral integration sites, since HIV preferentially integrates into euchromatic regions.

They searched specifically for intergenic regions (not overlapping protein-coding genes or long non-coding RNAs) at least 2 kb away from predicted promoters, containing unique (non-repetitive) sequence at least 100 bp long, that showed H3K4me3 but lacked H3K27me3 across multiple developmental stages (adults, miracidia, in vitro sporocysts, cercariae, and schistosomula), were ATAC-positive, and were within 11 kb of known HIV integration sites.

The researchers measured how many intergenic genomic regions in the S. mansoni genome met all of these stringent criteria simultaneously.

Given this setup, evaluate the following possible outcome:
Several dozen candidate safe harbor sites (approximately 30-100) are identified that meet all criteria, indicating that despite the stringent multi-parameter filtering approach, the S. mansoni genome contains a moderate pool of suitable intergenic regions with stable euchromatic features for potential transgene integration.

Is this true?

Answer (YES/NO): NO